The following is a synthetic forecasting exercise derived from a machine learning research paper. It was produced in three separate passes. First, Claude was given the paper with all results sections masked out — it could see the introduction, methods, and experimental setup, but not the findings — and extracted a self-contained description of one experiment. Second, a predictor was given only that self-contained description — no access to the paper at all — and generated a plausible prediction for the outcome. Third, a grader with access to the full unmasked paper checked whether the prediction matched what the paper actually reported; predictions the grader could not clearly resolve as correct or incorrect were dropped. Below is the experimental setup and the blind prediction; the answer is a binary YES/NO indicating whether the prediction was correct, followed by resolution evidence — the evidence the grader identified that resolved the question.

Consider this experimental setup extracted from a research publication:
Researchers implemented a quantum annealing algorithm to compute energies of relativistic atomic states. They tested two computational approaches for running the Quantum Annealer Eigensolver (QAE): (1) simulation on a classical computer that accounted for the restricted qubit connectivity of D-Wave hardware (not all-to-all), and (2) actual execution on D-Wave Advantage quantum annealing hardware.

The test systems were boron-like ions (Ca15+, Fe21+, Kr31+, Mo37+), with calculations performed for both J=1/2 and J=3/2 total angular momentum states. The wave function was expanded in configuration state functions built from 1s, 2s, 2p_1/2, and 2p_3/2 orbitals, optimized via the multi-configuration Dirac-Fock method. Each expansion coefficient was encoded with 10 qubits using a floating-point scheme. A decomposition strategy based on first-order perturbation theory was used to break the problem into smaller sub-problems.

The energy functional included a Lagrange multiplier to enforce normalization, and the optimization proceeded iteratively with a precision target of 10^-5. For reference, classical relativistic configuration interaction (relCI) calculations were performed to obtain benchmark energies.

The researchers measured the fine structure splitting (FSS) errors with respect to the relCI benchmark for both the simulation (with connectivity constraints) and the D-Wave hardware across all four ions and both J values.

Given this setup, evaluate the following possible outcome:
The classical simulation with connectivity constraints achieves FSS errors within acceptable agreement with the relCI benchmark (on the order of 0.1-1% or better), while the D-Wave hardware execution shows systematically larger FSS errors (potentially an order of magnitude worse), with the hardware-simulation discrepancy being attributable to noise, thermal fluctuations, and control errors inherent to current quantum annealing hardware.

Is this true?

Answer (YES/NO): NO